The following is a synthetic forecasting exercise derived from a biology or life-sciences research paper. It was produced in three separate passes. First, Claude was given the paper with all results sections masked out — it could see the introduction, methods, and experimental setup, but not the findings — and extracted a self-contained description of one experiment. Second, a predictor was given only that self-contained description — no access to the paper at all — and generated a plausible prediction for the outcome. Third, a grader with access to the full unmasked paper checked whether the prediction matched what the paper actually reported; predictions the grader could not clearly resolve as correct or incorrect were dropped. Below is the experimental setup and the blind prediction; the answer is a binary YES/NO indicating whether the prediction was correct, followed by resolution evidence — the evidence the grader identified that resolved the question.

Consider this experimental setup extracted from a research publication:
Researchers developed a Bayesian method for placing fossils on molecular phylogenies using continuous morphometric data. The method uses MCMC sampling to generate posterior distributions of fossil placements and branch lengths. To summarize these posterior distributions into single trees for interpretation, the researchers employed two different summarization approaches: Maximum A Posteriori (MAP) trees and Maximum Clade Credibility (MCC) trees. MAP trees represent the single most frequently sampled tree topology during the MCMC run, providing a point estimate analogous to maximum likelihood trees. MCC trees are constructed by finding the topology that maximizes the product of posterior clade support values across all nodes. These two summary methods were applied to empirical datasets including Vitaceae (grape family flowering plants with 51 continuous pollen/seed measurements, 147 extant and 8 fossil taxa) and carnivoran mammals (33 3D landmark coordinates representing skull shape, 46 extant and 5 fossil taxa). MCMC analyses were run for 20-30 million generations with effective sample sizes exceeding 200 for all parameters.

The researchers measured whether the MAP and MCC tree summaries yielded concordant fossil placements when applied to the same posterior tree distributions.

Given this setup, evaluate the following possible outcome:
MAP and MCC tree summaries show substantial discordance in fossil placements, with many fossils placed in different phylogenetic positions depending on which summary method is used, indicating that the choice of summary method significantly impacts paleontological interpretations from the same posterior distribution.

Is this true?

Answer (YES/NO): NO